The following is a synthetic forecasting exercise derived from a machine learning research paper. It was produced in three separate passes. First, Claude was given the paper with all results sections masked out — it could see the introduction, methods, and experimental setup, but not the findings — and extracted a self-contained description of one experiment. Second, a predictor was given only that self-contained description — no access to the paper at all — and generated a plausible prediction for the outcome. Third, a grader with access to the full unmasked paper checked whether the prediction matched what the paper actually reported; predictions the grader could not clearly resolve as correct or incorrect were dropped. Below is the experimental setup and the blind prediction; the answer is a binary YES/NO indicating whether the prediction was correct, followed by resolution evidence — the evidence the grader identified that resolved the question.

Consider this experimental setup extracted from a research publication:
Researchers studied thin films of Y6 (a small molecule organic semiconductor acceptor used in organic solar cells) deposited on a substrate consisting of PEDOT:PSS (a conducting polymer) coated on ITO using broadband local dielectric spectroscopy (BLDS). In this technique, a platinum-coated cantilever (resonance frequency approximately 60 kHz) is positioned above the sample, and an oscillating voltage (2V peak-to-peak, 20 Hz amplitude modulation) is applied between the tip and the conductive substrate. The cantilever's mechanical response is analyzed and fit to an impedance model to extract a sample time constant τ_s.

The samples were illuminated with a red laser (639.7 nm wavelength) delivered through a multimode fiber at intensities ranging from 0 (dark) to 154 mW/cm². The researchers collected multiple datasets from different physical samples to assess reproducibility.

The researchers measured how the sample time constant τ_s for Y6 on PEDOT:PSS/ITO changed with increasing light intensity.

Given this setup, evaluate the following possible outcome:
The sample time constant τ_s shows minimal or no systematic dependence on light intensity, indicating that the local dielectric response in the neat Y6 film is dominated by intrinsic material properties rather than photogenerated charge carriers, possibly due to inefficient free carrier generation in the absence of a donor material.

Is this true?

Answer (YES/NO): YES